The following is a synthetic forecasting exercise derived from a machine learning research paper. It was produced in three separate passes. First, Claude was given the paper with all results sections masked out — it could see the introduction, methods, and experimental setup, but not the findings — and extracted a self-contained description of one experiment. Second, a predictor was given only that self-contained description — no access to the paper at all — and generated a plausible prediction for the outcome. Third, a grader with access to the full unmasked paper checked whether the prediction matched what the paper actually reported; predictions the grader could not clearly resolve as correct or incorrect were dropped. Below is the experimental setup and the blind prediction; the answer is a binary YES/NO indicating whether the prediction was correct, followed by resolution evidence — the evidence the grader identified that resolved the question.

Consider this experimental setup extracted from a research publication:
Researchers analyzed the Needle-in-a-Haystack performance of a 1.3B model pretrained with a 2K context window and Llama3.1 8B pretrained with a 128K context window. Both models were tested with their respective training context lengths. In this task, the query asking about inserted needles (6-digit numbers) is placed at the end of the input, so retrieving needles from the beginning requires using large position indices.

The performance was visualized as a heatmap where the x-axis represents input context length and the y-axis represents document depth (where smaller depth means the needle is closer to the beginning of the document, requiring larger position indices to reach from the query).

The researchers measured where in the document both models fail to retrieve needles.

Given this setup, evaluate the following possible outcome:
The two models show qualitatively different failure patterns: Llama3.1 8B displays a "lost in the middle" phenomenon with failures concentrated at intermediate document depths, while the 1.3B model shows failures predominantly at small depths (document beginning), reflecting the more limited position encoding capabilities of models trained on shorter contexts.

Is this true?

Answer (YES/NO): NO